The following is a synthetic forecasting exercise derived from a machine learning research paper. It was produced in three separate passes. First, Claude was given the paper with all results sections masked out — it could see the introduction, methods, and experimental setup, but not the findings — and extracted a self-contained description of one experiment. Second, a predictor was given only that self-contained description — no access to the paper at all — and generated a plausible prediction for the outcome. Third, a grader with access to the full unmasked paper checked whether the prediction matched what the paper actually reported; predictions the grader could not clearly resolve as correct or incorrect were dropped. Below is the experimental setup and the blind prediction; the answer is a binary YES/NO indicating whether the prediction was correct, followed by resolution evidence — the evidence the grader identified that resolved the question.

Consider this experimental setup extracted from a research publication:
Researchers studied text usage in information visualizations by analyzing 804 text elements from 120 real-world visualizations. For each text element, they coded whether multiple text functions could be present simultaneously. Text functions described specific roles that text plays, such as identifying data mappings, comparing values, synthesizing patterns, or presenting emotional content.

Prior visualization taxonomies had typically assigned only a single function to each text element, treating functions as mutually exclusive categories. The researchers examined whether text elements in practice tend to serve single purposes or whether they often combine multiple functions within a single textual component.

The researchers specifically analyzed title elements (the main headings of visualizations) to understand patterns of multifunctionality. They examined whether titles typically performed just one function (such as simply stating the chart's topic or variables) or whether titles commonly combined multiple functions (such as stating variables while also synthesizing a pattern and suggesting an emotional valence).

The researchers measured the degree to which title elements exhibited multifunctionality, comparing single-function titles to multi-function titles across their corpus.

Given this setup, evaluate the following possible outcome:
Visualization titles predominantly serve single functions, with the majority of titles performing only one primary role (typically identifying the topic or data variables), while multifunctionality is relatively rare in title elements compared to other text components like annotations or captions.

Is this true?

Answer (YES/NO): NO